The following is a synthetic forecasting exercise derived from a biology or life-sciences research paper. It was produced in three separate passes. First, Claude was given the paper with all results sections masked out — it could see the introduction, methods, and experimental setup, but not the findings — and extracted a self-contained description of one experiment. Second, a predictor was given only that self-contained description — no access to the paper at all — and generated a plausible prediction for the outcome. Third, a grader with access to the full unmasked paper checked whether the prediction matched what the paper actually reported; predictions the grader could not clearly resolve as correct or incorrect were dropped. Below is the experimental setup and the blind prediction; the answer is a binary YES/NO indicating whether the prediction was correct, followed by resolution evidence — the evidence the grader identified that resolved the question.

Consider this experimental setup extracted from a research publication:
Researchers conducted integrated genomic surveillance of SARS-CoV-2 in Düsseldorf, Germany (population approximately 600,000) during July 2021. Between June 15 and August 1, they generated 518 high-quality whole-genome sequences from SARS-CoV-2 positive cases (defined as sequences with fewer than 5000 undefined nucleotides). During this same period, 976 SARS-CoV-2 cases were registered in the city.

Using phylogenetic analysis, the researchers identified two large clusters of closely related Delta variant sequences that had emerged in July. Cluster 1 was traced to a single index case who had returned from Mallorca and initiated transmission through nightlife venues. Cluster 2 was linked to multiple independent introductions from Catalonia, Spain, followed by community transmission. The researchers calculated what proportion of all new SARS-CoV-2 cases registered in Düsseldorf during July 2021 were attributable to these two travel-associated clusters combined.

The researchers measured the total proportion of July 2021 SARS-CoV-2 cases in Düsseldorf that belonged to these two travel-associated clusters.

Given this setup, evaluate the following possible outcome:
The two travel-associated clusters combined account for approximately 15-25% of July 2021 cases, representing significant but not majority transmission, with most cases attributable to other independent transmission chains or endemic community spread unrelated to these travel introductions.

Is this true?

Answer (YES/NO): NO